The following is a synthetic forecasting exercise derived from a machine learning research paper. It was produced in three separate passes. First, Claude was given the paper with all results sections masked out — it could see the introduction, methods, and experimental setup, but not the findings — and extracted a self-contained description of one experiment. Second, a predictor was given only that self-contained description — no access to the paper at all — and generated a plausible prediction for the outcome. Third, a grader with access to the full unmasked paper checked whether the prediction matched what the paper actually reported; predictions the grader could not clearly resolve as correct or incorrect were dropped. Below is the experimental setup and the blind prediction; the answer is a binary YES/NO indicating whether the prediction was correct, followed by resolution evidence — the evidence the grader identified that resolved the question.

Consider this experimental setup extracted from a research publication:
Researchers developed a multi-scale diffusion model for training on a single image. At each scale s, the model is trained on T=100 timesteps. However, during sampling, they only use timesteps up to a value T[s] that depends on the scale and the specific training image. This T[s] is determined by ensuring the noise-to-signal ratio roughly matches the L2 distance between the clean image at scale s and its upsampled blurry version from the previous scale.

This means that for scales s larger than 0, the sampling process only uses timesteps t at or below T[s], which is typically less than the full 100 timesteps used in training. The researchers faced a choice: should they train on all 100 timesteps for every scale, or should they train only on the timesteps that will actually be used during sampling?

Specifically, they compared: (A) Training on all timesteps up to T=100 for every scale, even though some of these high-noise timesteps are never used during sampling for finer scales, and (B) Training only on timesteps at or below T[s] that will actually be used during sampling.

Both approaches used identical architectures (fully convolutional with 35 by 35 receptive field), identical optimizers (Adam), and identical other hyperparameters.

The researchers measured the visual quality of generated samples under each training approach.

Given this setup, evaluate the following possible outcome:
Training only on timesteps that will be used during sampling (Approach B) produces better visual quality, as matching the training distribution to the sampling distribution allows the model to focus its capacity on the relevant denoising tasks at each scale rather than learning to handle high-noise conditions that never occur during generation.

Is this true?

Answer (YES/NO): NO